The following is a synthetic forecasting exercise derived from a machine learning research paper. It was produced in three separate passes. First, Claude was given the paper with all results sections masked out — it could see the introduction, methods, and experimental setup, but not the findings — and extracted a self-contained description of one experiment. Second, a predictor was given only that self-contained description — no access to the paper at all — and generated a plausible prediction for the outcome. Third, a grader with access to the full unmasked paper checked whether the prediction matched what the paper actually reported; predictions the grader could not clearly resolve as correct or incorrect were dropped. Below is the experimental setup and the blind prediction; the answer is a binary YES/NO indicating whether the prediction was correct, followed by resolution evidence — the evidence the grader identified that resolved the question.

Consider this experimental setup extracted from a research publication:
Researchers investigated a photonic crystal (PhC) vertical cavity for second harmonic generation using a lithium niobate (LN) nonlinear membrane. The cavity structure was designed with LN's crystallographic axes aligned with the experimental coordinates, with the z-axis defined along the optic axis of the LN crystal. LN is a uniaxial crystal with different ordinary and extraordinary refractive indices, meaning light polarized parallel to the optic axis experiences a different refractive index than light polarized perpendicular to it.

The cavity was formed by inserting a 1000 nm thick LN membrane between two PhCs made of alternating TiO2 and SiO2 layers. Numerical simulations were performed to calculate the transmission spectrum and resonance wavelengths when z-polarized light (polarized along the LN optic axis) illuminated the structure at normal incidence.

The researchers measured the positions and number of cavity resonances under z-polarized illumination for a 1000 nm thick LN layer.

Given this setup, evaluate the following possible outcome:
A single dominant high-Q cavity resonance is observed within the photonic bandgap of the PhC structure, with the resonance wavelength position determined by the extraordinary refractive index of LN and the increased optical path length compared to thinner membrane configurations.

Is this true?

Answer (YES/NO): NO